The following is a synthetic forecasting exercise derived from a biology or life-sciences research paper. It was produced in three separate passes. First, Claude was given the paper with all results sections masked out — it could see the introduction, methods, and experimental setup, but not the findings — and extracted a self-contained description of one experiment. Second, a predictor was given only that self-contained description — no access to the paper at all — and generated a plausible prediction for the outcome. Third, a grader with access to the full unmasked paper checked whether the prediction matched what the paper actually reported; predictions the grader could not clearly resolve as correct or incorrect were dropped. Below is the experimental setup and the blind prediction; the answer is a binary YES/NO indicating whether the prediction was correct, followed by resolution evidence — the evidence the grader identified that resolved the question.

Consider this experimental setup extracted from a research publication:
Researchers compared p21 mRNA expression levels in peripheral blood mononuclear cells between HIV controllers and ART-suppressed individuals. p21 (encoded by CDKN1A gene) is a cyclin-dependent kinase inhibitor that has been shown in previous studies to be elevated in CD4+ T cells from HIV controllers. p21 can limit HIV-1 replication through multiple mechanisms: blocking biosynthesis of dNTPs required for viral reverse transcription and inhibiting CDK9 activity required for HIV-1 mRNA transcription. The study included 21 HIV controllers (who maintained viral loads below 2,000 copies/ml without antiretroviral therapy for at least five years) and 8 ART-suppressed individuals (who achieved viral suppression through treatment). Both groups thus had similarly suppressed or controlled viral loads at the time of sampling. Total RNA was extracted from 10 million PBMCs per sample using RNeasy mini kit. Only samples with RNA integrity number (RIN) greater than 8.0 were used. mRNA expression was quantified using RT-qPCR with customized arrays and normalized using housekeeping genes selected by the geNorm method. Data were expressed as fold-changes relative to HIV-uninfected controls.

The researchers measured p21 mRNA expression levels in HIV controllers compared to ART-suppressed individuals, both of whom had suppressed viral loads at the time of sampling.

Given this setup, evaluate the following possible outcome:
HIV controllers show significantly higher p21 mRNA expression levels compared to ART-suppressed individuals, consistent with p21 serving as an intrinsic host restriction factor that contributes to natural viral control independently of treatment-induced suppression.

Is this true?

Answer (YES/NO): YES